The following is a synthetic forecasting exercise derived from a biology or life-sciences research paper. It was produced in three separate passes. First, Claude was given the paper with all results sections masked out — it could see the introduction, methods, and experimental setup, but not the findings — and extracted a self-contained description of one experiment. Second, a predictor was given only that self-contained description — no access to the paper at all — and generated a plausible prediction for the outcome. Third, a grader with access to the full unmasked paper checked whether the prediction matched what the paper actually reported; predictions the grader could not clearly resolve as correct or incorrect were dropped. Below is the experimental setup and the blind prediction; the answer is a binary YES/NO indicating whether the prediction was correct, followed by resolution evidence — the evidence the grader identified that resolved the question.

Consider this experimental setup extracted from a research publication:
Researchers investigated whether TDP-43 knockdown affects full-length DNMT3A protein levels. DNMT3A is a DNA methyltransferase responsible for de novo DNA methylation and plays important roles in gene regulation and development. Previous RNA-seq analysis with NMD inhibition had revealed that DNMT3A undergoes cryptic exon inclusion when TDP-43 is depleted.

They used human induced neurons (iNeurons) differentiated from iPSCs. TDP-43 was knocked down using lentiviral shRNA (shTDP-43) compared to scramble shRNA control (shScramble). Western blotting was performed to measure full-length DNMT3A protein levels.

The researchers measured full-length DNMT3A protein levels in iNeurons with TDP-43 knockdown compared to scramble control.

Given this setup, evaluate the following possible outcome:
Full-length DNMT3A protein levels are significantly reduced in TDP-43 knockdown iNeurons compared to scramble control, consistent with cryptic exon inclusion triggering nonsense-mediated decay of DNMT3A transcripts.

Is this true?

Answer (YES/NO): YES